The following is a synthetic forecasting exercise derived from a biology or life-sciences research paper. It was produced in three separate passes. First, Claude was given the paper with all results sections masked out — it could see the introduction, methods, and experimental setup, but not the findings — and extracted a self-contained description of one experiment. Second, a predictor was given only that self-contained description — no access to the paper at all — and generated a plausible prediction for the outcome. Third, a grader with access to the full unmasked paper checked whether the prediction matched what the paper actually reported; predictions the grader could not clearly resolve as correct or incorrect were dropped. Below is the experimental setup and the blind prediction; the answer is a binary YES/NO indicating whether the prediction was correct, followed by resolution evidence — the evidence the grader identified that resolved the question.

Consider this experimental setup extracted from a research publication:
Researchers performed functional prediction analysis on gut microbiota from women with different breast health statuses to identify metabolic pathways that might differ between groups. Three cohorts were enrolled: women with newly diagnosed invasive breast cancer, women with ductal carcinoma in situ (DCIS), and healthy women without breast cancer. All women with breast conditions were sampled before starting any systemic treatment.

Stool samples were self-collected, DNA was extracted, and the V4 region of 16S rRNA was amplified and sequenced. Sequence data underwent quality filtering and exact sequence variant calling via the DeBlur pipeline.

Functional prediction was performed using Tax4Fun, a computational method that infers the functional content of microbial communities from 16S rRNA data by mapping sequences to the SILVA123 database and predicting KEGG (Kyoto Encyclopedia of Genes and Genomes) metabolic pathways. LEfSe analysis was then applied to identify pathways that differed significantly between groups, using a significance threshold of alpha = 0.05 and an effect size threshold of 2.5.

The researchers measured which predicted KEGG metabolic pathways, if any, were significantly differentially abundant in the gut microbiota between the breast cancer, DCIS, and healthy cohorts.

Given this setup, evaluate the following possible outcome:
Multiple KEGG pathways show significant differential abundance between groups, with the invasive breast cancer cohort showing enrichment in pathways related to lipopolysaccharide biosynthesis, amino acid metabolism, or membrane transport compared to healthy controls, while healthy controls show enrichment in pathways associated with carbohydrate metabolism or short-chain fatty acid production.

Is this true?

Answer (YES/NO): NO